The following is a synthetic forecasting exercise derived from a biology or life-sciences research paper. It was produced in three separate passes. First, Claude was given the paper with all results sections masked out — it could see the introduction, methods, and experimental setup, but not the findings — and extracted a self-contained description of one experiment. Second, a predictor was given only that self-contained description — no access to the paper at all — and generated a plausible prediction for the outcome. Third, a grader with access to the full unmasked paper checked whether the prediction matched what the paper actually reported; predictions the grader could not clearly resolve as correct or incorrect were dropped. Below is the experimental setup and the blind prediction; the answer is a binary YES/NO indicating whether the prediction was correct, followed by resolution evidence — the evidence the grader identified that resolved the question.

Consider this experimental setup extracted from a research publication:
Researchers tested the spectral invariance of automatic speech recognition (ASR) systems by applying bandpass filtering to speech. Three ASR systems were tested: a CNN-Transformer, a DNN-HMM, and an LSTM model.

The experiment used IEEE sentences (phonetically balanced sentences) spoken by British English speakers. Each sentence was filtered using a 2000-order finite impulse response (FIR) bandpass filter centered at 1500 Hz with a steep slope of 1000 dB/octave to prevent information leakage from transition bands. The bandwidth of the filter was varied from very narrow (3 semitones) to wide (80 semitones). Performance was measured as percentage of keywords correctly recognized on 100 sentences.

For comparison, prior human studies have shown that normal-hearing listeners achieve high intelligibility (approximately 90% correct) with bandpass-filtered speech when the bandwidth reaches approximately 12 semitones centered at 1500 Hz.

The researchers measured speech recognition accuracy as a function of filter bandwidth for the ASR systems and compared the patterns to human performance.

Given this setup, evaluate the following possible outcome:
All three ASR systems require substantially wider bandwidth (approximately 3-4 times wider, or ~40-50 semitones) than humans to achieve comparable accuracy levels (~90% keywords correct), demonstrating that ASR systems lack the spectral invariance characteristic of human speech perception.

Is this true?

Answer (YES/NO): NO